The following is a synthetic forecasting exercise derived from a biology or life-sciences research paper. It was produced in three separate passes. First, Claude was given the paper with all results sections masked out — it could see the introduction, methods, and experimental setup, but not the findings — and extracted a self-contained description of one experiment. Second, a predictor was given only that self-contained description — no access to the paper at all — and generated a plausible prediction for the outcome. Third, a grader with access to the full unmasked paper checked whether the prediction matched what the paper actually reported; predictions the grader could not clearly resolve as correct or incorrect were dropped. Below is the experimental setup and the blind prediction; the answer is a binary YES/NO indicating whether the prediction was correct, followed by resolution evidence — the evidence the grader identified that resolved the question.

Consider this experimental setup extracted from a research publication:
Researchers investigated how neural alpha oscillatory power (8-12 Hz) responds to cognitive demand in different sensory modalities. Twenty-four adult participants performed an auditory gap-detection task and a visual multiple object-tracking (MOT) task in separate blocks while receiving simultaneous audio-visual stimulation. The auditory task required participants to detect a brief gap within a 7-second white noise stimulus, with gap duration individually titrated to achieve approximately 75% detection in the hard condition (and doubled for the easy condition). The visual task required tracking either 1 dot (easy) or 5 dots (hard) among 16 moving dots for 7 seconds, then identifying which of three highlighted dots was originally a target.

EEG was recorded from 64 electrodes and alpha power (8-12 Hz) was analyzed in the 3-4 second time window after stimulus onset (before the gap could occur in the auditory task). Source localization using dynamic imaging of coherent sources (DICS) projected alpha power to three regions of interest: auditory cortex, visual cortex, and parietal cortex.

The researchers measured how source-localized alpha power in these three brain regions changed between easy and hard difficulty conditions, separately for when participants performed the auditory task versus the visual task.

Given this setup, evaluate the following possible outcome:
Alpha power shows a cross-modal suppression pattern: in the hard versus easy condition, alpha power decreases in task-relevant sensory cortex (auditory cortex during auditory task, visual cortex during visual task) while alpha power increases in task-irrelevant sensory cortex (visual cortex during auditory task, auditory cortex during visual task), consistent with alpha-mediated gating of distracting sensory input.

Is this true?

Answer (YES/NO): NO